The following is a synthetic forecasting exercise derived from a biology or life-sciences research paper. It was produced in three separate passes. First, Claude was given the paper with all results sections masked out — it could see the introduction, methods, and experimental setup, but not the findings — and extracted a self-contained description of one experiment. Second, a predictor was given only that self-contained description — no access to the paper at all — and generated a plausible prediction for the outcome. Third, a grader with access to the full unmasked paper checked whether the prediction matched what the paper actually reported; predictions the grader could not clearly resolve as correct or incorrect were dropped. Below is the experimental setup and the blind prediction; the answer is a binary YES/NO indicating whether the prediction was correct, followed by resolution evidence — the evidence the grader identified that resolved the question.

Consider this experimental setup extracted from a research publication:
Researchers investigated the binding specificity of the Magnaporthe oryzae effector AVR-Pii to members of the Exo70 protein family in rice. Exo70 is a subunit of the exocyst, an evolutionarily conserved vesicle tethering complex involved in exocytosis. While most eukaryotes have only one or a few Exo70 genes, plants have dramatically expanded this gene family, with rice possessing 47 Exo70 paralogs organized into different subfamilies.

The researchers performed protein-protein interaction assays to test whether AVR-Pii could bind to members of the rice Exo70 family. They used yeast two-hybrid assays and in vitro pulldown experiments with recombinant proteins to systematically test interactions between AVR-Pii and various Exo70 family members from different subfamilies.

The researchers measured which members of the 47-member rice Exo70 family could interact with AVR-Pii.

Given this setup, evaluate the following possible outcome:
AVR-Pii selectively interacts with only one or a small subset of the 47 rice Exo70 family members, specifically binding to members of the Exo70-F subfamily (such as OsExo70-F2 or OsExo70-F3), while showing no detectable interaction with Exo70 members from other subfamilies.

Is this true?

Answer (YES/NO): YES